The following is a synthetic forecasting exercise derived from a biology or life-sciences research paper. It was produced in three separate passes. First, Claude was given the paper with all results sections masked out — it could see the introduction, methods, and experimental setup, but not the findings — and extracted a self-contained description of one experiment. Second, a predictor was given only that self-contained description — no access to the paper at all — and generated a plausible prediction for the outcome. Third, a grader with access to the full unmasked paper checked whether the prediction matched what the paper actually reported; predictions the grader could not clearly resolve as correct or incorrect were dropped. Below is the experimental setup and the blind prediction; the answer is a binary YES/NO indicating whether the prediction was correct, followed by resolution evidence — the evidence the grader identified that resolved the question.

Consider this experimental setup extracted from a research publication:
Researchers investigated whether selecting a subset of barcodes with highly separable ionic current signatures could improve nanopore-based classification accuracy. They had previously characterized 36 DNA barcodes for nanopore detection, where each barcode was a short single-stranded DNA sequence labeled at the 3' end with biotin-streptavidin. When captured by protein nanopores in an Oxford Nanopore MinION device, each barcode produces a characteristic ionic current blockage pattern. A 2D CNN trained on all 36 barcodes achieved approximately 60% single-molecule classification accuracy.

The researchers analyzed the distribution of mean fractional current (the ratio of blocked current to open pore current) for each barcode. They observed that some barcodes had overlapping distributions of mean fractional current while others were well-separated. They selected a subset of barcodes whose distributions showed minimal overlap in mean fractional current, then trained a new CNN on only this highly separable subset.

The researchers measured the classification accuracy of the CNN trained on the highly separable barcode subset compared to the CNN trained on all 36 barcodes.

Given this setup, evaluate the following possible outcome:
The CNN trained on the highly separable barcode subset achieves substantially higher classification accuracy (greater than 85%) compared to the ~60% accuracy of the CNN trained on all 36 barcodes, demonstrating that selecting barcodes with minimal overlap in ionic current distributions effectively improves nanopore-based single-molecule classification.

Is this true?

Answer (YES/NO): NO